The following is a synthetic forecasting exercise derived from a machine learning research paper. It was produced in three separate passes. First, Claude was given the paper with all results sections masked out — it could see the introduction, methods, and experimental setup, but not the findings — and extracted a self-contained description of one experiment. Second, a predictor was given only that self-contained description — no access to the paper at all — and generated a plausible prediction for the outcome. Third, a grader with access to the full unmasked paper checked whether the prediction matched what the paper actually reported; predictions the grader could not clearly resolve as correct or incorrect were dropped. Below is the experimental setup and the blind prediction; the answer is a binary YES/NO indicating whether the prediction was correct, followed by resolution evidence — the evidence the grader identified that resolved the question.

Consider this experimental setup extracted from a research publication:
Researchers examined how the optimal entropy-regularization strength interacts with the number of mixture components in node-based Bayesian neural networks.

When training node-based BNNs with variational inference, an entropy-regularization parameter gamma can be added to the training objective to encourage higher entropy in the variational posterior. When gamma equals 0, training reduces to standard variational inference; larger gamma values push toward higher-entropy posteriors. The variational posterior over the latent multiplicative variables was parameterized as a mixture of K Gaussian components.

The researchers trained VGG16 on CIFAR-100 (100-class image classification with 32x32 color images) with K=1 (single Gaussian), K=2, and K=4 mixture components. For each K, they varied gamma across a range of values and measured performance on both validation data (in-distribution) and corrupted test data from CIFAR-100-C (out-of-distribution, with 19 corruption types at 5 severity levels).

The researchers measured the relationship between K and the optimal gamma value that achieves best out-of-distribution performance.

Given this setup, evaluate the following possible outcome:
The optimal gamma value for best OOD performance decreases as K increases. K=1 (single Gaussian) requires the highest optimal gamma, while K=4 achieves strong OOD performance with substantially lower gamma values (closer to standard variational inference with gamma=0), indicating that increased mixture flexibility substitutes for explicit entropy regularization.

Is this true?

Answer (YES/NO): NO